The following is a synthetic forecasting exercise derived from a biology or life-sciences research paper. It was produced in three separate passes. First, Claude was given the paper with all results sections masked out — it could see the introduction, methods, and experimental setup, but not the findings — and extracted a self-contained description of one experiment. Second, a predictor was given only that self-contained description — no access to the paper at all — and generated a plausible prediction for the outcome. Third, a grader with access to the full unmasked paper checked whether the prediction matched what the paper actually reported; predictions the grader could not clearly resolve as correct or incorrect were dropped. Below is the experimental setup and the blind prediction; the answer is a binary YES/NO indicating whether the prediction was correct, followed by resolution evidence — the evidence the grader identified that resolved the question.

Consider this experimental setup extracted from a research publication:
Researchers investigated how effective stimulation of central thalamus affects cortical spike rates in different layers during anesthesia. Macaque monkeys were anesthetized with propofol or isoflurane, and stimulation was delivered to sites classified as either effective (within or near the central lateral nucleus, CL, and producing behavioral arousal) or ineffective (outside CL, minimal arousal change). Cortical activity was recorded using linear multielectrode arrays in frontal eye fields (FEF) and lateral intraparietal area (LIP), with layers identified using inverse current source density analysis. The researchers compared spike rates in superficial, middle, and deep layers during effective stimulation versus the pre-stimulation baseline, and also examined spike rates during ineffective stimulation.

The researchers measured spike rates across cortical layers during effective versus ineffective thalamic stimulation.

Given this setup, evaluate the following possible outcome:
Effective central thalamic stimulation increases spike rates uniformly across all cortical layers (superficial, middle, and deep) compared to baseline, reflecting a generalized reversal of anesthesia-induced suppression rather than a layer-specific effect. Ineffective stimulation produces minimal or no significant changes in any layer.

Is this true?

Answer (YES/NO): NO